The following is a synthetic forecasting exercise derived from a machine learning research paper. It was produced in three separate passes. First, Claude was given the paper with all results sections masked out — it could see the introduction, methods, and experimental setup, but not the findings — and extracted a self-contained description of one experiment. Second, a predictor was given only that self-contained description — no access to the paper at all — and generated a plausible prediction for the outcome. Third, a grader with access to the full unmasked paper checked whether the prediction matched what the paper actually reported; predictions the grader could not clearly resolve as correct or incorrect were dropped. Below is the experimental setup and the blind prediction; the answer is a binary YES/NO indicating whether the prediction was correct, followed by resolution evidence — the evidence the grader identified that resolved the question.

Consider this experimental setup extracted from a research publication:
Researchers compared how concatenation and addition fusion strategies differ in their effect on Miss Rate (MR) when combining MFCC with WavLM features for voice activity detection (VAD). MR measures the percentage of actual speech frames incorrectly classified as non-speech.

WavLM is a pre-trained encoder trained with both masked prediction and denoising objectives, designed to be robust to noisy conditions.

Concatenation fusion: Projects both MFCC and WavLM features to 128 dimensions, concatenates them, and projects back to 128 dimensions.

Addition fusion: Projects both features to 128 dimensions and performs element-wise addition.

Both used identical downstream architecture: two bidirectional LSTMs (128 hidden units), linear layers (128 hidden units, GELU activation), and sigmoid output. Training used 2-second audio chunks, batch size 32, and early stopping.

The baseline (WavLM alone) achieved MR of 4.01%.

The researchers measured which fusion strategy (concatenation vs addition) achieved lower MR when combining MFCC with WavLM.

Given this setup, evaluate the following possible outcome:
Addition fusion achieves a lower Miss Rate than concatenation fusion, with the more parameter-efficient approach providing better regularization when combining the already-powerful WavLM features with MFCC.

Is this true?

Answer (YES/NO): YES